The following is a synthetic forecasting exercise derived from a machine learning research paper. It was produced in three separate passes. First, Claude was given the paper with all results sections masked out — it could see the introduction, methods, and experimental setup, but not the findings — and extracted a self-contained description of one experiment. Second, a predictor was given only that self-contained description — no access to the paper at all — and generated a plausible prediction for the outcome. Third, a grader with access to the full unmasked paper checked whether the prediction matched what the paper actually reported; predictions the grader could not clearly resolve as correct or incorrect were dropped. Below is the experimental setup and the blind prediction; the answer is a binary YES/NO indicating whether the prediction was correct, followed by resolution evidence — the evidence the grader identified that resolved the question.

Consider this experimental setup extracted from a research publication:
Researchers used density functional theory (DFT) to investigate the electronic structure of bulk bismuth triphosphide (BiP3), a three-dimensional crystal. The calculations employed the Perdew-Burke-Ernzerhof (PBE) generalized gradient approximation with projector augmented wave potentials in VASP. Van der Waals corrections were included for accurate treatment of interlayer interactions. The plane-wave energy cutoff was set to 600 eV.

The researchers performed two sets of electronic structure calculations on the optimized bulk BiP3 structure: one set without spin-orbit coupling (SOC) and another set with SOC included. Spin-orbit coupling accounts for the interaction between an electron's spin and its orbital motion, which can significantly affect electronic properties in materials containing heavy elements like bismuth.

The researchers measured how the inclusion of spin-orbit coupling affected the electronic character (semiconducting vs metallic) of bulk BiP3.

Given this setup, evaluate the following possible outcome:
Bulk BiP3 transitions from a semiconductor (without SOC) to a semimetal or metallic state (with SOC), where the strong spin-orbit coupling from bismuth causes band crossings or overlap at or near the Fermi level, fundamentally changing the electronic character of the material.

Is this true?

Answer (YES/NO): YES